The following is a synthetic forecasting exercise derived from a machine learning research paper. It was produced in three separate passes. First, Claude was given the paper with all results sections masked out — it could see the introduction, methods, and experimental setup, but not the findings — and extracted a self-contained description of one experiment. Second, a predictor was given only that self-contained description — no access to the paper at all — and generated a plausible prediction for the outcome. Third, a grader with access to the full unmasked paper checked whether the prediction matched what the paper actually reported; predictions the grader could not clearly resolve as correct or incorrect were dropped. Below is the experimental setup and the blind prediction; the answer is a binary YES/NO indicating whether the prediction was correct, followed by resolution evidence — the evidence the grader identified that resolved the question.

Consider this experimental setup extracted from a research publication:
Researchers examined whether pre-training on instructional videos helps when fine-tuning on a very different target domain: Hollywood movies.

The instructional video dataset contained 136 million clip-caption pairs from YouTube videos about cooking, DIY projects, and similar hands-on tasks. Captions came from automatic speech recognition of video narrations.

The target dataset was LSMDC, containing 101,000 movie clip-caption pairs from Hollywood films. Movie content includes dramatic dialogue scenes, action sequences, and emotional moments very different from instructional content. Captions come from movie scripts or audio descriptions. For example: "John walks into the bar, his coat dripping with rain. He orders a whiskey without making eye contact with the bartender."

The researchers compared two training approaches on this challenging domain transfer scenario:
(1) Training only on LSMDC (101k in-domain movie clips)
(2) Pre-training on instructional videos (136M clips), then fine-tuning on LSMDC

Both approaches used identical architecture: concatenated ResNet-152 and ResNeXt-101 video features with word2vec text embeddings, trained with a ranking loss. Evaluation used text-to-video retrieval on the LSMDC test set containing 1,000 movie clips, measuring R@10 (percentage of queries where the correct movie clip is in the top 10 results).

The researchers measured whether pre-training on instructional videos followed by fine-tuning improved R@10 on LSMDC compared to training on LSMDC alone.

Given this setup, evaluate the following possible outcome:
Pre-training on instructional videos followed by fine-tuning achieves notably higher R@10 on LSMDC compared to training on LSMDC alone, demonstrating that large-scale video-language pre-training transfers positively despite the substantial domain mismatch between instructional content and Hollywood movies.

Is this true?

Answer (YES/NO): YES